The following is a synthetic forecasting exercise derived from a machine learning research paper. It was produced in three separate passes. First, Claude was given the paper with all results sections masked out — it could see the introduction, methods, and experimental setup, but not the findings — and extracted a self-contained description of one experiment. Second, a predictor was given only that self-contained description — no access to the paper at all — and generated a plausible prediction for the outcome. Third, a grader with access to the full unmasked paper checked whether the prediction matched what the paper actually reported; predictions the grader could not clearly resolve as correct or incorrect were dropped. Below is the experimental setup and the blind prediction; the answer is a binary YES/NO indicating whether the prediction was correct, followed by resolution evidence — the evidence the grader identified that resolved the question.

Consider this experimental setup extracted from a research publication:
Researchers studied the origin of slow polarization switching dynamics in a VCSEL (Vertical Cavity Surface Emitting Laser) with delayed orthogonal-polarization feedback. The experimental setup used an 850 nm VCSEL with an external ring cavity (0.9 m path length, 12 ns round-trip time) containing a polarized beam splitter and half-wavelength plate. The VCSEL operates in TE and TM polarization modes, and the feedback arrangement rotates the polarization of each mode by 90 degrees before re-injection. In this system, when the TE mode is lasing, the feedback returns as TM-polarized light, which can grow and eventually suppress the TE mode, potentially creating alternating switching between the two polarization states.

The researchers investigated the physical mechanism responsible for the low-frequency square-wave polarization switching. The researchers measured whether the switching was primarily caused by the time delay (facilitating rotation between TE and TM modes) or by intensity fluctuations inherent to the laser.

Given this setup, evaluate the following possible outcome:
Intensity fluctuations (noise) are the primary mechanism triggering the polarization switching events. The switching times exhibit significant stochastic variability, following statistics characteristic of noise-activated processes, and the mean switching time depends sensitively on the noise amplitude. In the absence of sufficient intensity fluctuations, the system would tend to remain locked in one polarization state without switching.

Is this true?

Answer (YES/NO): NO